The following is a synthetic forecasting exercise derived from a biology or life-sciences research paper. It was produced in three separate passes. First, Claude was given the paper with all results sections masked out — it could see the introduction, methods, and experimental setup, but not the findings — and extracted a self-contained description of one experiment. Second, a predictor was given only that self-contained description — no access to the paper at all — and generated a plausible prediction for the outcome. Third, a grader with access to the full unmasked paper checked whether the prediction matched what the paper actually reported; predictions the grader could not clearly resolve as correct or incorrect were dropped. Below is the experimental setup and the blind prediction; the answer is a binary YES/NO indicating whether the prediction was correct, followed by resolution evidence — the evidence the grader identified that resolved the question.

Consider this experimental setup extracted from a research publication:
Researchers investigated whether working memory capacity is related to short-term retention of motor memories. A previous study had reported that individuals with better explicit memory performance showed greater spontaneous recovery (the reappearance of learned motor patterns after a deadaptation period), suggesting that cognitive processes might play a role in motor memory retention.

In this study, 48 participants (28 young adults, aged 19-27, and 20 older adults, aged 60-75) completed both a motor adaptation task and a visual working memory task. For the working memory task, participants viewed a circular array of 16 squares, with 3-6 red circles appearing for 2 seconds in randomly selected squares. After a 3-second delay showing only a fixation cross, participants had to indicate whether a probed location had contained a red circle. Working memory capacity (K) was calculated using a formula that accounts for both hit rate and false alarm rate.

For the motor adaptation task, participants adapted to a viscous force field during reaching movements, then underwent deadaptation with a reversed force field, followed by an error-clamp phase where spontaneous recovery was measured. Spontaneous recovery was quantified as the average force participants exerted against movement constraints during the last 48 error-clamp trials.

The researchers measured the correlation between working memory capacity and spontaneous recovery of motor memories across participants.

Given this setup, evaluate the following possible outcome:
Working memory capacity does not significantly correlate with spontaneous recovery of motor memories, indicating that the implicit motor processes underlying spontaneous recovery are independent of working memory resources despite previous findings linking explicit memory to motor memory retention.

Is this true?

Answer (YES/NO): YES